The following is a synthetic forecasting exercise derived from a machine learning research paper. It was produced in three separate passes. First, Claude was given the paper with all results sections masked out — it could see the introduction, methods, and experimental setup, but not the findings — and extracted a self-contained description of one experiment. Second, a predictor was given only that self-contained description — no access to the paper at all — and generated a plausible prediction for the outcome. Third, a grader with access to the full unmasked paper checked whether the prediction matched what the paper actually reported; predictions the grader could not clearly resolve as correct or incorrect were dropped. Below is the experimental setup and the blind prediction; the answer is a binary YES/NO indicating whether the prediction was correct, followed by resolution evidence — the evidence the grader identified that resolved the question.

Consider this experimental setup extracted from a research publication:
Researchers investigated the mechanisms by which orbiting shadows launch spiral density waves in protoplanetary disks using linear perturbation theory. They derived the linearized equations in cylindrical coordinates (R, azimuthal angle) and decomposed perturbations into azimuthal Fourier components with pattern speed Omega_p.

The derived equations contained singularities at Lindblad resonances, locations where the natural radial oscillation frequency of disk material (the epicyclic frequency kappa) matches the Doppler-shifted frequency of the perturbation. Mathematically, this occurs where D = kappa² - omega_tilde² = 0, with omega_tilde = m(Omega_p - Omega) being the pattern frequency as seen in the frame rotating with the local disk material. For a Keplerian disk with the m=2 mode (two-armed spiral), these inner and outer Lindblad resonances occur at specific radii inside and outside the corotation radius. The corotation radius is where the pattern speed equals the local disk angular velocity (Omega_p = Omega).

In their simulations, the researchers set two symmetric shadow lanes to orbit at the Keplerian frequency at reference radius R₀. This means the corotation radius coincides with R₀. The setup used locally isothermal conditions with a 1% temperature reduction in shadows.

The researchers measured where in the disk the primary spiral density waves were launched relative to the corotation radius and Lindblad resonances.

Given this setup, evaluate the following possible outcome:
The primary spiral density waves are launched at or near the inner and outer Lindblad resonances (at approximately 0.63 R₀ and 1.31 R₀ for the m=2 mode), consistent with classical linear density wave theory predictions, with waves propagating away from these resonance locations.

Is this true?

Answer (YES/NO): YES